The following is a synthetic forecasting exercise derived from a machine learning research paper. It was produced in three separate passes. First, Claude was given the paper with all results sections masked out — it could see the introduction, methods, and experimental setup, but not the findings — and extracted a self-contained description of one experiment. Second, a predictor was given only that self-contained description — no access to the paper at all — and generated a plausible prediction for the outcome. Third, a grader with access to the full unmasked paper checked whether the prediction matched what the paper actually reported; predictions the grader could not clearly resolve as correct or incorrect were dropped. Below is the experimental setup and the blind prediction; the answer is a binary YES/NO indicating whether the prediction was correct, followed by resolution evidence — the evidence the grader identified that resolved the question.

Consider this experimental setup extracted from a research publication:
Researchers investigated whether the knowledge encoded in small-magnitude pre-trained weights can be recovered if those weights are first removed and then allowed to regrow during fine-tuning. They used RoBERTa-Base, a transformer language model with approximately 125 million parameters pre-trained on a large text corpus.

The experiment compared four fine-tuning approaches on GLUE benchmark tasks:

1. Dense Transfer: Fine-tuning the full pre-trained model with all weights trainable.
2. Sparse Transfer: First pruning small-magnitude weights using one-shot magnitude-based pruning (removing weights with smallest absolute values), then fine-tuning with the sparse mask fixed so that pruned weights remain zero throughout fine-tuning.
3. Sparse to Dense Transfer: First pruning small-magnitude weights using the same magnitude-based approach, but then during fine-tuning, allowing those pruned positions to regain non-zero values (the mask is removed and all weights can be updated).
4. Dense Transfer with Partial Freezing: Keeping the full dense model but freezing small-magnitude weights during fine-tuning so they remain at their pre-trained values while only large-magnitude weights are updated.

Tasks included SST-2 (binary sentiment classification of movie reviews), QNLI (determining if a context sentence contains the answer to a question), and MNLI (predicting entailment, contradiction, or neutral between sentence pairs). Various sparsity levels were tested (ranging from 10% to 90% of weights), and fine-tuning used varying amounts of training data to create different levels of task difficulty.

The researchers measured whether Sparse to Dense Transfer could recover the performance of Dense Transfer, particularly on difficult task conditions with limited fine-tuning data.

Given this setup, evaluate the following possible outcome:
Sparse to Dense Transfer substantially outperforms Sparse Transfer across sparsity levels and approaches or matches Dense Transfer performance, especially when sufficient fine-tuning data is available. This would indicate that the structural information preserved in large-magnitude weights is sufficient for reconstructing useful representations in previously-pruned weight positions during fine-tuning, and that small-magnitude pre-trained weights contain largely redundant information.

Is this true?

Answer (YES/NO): NO